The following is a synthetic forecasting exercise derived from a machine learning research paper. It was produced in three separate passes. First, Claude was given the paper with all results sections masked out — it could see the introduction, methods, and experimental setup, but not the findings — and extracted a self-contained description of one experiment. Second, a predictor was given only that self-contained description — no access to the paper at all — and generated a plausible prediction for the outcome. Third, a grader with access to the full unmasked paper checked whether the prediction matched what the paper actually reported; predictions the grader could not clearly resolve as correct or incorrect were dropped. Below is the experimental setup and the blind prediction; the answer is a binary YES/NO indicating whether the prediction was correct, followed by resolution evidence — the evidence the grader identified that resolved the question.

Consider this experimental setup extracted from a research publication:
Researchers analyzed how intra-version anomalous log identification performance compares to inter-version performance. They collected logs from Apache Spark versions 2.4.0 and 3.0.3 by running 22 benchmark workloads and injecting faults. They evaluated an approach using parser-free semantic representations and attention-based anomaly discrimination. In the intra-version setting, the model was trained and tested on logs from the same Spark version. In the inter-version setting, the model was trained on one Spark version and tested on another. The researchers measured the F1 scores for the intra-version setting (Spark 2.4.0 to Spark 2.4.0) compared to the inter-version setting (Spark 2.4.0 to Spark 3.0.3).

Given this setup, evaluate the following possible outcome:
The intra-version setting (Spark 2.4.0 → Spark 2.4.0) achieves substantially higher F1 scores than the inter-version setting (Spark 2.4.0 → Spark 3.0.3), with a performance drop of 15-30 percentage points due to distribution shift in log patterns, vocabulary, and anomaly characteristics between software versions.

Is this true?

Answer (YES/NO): YES